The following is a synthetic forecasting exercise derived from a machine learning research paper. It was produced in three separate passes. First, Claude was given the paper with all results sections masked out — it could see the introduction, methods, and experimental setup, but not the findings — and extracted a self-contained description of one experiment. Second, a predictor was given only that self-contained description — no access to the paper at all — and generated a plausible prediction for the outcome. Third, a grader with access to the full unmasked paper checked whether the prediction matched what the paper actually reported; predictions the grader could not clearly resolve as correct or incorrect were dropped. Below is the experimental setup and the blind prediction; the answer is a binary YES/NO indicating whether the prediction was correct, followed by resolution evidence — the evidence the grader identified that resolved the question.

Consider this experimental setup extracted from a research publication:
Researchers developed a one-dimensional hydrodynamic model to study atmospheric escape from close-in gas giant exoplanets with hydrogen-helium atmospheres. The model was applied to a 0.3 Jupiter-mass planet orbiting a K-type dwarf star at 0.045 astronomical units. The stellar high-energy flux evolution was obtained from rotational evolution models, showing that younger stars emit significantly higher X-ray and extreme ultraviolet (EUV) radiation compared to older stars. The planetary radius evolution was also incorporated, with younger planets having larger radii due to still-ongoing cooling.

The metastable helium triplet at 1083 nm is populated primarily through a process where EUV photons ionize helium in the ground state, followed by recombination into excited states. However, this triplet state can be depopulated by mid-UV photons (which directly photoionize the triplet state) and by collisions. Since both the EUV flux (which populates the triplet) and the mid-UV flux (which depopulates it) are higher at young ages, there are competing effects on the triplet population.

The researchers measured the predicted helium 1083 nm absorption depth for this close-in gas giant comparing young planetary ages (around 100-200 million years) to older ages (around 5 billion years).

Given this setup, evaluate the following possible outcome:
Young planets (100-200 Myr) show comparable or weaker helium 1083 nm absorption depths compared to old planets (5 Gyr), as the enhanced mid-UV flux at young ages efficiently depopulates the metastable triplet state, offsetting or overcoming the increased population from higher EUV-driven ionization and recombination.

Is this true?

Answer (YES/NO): NO